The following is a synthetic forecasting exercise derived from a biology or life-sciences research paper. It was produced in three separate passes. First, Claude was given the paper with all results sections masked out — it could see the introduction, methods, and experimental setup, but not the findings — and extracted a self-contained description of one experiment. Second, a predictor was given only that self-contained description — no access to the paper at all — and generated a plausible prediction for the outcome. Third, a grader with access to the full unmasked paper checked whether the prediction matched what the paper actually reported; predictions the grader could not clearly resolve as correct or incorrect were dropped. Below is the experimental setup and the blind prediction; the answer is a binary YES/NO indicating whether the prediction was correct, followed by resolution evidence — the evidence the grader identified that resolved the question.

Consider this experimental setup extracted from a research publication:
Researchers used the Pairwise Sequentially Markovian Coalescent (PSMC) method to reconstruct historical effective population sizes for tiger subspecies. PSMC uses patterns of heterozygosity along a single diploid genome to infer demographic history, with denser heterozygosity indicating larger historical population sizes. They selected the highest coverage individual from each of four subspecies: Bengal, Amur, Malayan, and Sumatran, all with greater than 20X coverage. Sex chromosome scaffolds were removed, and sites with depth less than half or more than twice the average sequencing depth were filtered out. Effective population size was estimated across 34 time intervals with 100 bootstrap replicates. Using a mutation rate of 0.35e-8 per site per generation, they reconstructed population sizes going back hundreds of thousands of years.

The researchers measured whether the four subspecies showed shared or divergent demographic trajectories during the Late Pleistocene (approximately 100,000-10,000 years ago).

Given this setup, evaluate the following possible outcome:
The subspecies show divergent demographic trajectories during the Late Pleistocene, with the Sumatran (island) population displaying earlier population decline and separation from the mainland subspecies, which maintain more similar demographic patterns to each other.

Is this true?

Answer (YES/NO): NO